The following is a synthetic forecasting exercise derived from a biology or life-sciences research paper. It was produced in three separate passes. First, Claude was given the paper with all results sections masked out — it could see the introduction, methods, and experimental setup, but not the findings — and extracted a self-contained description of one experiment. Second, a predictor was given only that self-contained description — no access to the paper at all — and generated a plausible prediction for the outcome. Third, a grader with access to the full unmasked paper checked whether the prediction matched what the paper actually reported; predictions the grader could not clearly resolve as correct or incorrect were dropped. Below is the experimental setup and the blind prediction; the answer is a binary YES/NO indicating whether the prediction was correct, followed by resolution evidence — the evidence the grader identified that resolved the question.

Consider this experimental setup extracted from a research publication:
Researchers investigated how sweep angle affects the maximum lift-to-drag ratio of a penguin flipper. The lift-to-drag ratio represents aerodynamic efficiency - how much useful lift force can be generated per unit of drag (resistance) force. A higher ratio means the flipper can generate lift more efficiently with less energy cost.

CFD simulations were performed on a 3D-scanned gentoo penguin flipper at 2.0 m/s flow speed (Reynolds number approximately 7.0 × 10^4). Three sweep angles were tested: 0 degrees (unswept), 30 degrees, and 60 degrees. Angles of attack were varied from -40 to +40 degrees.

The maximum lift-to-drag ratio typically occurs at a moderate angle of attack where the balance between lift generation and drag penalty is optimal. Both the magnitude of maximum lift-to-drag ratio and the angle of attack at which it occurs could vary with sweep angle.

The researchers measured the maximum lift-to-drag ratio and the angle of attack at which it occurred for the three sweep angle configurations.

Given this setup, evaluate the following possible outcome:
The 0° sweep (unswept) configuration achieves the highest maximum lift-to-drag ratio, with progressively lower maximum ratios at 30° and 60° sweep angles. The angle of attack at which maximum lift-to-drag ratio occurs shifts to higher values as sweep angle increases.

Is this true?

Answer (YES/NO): NO